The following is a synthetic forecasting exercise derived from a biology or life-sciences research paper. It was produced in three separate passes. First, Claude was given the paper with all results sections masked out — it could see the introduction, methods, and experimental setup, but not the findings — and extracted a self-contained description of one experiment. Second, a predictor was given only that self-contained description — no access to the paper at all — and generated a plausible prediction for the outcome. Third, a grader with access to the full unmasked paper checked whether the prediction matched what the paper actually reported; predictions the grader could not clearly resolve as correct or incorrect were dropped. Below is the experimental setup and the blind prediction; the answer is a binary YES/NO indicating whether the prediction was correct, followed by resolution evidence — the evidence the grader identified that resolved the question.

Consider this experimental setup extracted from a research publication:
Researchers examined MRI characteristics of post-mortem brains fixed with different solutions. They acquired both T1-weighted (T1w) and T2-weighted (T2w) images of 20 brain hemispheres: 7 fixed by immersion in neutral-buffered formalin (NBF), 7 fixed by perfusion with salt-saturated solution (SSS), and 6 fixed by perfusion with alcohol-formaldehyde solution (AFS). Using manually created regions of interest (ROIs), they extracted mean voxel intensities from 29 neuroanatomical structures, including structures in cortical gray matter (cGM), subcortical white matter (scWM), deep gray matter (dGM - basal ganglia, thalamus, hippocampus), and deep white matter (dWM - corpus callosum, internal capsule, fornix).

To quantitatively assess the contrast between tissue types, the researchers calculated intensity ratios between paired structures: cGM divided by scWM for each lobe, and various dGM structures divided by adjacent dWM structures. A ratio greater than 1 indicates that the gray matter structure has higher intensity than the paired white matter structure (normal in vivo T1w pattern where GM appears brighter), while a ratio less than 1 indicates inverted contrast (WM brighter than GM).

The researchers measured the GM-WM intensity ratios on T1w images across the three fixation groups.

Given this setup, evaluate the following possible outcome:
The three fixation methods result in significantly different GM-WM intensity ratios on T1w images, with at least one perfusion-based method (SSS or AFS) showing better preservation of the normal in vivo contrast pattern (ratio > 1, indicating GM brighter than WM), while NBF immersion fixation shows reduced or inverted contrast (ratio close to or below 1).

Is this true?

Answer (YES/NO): NO